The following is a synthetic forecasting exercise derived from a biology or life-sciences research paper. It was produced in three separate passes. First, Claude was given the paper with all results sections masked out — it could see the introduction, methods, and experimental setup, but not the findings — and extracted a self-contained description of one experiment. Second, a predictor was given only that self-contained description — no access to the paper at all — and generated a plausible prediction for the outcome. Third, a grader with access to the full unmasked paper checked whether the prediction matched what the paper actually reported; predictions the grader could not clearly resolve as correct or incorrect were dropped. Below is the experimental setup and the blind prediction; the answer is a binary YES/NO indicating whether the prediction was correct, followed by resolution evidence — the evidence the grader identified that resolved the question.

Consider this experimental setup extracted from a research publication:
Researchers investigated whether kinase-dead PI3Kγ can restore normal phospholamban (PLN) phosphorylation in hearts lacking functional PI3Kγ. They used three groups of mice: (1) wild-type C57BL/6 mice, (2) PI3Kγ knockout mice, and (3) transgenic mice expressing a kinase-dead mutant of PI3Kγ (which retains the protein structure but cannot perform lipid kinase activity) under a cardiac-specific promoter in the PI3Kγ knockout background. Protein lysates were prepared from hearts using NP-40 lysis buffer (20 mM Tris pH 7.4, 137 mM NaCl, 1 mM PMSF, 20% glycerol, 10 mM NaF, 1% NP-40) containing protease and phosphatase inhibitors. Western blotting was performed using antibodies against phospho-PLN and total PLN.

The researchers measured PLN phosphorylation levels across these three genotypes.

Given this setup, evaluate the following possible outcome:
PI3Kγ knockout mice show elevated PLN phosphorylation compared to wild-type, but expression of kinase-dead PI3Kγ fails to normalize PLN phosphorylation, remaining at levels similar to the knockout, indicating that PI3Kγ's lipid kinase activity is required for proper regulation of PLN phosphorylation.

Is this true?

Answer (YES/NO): NO